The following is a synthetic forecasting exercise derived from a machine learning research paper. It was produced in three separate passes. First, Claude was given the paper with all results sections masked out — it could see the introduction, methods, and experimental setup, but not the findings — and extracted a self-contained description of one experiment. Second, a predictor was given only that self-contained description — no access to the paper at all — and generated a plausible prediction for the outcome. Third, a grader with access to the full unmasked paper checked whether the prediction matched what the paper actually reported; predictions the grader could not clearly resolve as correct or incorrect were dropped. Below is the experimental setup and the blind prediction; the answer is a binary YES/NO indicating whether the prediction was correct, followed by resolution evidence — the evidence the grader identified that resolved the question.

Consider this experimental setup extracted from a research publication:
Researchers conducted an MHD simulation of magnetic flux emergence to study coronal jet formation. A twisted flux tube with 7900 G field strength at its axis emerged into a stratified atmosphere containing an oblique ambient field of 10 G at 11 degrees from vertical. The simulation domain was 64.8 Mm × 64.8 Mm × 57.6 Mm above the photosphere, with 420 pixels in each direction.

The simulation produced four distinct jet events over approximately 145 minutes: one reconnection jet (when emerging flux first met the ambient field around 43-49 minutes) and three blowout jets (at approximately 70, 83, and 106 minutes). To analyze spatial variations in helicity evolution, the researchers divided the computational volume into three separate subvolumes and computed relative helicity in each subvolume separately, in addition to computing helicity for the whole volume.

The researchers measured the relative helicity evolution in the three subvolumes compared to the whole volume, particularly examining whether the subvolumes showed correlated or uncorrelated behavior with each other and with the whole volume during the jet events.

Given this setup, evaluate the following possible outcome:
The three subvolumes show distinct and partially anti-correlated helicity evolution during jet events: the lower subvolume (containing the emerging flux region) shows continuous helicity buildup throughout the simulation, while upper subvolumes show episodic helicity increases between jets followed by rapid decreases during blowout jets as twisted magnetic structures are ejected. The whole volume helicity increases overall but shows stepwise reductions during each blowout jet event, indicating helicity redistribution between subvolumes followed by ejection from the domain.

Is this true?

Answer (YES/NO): NO